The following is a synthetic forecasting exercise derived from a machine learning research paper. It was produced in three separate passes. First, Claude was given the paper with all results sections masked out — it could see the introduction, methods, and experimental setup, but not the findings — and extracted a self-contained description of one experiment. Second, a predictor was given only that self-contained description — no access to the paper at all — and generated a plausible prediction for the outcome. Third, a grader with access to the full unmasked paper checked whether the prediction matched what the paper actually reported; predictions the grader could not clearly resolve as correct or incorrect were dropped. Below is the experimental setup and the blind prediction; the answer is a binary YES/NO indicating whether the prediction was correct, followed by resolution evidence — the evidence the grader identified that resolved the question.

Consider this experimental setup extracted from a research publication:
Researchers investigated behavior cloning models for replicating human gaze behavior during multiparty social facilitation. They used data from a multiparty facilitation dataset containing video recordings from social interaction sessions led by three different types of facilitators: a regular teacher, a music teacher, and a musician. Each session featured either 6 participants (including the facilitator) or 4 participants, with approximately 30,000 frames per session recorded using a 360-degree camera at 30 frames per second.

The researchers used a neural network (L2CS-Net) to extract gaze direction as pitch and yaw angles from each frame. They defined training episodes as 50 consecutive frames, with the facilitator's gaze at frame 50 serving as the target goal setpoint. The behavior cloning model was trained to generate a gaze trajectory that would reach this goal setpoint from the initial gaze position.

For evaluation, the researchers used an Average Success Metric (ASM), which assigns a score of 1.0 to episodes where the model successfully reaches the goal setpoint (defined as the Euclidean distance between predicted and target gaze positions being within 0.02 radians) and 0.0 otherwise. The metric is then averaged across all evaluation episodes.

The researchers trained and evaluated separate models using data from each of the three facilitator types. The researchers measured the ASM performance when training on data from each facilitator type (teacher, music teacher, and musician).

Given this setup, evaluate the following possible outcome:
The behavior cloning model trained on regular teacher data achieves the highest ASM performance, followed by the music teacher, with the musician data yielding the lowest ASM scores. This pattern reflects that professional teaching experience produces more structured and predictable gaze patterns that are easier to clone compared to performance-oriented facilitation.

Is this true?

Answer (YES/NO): NO